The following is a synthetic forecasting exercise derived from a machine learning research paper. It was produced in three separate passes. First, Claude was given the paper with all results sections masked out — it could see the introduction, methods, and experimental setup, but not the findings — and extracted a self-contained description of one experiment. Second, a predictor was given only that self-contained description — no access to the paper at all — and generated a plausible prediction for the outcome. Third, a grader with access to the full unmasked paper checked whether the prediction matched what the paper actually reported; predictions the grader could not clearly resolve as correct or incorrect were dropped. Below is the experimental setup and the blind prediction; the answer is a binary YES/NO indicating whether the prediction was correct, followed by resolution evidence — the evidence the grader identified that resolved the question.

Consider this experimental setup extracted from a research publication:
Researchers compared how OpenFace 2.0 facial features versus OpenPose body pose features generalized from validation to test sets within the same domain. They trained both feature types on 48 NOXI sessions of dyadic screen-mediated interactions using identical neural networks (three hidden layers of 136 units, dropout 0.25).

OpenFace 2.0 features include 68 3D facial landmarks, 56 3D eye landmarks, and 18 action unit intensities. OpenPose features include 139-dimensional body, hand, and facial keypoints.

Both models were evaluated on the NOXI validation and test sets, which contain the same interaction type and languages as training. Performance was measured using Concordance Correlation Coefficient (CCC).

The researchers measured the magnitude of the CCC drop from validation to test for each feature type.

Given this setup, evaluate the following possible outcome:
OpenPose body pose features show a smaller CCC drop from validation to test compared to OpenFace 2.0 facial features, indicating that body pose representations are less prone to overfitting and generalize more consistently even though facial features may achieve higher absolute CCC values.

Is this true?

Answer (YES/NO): YES